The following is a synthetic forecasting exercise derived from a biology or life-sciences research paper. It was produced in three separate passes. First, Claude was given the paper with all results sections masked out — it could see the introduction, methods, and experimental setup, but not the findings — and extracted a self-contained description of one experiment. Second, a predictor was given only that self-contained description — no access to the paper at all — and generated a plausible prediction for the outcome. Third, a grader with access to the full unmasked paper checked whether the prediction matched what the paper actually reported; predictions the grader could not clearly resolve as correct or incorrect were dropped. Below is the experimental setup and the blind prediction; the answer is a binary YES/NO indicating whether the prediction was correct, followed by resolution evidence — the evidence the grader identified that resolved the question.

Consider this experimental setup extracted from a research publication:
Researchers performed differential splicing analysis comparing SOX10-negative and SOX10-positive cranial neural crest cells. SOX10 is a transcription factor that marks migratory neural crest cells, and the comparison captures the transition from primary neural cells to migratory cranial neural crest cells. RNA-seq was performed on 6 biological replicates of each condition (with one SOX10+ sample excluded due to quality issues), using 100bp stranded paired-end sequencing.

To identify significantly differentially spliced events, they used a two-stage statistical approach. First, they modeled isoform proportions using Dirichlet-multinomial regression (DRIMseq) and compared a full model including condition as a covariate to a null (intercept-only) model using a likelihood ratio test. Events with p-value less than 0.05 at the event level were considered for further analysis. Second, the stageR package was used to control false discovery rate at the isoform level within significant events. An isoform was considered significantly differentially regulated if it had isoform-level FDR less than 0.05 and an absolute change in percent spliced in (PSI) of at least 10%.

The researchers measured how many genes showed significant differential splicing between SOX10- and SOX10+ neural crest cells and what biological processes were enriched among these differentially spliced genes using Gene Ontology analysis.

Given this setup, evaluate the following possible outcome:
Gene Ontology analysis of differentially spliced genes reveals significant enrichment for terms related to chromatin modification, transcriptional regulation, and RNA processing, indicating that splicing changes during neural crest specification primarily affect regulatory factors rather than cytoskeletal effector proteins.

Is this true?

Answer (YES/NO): NO